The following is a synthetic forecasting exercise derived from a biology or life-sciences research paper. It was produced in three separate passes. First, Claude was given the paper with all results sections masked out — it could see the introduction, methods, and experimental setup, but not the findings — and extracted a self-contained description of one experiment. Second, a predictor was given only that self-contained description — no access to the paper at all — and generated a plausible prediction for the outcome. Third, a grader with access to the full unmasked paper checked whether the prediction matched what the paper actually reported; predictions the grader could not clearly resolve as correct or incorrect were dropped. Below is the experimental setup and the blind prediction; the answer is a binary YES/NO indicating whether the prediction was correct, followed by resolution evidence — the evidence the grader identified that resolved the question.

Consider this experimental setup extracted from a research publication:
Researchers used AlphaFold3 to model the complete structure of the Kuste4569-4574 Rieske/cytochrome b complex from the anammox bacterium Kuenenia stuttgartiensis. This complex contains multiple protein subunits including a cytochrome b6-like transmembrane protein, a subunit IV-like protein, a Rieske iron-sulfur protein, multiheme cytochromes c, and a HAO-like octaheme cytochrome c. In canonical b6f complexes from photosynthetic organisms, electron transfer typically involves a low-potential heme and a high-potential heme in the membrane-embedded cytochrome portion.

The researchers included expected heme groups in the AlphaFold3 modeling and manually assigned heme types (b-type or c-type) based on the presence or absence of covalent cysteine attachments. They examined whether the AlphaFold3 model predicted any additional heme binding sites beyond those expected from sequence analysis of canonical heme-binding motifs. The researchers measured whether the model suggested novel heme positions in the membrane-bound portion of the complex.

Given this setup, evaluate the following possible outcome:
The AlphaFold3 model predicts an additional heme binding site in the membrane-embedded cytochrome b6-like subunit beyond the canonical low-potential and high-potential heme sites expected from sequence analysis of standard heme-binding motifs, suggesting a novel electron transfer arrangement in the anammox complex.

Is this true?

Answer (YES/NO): YES